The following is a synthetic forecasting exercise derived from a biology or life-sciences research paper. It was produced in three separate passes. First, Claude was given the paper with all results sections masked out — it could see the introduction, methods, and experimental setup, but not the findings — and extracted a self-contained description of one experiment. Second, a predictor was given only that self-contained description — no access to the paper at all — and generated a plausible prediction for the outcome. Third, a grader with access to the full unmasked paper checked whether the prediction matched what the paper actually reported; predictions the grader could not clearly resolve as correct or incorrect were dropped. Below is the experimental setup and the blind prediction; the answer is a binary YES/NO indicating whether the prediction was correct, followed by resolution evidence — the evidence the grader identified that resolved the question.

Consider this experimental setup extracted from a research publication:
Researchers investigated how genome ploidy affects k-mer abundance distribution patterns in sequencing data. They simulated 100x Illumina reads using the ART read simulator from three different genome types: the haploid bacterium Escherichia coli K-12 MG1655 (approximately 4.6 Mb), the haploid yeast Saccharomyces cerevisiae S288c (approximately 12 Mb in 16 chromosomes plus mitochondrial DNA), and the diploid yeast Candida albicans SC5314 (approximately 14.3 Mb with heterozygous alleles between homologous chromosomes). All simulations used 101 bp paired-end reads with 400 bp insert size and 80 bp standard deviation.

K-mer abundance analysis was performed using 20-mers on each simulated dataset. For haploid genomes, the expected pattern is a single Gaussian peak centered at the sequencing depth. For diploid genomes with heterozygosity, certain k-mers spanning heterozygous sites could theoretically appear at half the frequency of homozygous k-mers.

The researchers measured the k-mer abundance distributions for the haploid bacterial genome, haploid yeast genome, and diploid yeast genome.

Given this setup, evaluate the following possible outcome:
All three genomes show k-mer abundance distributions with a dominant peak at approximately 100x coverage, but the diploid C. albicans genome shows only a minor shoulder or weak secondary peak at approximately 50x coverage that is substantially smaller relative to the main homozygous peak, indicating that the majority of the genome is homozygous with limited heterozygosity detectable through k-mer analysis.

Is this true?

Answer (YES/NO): NO